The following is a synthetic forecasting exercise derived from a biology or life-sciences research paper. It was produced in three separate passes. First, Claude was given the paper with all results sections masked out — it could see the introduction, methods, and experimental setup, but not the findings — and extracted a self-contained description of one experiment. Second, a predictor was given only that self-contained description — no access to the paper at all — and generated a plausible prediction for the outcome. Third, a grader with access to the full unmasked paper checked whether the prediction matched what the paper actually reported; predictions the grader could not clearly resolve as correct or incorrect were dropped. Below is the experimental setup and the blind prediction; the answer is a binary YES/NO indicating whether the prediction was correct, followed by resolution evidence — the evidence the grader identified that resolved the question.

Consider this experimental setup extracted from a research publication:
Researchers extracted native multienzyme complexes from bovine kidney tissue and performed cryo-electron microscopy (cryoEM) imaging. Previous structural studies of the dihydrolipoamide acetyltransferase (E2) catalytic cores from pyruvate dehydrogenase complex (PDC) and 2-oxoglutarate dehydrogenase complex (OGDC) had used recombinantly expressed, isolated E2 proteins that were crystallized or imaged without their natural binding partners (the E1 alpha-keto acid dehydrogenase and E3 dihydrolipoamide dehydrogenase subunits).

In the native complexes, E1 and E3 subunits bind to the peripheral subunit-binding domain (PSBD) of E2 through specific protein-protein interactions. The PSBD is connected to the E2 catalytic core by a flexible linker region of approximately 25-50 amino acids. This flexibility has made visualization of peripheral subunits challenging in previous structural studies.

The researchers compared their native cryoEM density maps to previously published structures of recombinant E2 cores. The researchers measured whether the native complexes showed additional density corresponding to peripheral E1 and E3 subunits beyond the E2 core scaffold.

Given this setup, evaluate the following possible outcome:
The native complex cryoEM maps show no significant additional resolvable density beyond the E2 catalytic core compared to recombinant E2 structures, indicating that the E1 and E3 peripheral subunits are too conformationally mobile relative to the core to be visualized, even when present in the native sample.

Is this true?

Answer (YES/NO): NO